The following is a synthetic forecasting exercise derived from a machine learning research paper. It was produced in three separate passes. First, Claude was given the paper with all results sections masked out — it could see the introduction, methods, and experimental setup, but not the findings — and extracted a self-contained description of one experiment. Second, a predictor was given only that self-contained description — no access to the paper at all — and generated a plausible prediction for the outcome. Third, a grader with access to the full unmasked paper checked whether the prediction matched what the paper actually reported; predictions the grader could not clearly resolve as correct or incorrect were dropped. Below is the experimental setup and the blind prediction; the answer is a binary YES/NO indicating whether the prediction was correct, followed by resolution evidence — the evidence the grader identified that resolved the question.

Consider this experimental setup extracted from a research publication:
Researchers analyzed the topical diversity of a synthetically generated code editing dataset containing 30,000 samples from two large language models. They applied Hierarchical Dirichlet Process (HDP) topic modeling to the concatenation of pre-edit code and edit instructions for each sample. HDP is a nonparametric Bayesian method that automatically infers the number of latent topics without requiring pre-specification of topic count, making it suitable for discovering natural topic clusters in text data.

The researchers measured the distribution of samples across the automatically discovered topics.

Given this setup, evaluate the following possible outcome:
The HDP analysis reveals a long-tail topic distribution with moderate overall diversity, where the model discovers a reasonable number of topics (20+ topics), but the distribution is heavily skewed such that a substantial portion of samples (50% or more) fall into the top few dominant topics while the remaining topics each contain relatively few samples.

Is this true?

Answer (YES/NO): NO